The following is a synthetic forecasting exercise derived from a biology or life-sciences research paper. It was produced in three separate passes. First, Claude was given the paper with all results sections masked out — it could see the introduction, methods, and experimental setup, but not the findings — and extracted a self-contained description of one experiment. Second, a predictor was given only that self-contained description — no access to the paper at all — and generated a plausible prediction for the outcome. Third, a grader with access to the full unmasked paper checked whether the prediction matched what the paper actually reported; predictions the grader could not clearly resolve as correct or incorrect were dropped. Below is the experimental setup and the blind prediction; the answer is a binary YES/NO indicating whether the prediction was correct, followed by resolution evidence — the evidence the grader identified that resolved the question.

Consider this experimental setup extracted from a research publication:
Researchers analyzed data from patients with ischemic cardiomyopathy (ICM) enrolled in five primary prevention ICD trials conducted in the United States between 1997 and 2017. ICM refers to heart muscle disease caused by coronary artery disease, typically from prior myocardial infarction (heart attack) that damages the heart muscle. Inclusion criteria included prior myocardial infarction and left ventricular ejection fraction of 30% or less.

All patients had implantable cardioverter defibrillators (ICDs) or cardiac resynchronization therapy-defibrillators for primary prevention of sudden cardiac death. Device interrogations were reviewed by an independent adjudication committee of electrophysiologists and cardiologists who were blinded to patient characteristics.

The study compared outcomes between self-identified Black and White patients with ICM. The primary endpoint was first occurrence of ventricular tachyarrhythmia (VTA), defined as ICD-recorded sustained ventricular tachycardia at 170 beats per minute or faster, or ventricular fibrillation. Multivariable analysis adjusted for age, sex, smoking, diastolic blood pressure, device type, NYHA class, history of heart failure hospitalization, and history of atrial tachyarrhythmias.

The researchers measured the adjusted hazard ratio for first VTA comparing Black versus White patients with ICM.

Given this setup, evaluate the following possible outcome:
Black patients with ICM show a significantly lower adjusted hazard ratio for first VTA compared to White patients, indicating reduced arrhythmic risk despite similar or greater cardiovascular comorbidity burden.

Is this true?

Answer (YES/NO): NO